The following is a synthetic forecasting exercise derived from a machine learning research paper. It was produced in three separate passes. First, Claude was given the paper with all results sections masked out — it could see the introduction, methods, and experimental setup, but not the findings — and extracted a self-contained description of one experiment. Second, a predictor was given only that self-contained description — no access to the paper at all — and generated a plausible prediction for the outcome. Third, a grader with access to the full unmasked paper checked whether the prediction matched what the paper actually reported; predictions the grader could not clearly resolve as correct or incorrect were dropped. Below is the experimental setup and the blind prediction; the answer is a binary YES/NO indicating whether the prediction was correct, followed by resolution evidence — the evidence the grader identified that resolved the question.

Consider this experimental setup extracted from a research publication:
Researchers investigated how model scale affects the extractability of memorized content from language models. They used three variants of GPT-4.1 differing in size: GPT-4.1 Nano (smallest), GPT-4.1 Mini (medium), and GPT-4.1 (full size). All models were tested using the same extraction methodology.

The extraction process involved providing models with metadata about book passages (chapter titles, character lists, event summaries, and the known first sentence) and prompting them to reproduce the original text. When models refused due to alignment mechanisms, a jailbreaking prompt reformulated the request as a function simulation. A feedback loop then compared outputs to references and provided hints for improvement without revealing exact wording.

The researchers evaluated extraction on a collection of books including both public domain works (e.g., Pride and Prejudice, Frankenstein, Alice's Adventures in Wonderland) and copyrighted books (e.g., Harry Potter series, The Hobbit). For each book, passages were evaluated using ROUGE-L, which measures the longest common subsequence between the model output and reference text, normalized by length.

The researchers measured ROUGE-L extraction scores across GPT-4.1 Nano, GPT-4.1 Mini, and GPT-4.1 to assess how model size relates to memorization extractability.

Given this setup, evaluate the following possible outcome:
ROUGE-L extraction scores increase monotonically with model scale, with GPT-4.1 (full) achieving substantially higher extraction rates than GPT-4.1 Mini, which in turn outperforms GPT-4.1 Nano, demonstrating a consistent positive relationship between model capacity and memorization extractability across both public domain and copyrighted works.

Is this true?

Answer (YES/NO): YES